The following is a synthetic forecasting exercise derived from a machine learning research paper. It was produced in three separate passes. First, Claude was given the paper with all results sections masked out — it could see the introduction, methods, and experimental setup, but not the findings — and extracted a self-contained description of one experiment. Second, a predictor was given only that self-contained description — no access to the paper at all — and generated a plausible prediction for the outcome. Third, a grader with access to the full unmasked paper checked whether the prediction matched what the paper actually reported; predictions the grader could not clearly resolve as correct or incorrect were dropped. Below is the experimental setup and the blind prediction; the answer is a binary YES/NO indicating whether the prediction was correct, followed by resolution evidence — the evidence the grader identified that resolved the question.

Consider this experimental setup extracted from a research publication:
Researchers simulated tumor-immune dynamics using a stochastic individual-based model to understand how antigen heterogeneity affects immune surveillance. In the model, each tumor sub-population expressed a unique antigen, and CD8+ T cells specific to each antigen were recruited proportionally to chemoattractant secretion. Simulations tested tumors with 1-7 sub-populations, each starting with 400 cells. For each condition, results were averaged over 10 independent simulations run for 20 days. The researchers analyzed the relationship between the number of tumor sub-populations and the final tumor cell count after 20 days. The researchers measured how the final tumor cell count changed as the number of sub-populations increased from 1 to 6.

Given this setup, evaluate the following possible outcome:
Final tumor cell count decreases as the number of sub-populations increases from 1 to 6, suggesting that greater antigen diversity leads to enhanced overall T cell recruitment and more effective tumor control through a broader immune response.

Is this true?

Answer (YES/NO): NO